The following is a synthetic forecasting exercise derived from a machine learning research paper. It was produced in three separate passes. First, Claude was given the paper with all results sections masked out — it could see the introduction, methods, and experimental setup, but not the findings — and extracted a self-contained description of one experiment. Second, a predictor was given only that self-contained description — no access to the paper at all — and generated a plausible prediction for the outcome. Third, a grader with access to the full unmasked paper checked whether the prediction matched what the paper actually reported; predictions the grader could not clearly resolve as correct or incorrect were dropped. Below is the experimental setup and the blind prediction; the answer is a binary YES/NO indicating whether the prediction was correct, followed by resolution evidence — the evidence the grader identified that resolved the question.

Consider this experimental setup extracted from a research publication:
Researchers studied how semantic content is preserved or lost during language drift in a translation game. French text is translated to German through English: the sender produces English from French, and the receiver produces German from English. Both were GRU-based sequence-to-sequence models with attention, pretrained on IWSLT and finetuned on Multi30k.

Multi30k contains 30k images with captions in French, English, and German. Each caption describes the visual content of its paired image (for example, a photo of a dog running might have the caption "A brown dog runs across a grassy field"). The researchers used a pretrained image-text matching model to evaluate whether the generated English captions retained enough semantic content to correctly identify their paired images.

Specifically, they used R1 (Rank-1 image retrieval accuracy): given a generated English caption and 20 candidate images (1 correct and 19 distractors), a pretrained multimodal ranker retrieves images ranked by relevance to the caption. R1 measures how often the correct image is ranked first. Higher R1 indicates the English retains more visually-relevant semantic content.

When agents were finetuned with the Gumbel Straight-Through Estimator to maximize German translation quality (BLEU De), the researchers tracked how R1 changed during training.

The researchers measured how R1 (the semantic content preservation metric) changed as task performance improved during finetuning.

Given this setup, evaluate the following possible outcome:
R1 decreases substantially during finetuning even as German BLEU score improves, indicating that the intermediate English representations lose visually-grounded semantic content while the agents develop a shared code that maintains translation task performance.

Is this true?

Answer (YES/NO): YES